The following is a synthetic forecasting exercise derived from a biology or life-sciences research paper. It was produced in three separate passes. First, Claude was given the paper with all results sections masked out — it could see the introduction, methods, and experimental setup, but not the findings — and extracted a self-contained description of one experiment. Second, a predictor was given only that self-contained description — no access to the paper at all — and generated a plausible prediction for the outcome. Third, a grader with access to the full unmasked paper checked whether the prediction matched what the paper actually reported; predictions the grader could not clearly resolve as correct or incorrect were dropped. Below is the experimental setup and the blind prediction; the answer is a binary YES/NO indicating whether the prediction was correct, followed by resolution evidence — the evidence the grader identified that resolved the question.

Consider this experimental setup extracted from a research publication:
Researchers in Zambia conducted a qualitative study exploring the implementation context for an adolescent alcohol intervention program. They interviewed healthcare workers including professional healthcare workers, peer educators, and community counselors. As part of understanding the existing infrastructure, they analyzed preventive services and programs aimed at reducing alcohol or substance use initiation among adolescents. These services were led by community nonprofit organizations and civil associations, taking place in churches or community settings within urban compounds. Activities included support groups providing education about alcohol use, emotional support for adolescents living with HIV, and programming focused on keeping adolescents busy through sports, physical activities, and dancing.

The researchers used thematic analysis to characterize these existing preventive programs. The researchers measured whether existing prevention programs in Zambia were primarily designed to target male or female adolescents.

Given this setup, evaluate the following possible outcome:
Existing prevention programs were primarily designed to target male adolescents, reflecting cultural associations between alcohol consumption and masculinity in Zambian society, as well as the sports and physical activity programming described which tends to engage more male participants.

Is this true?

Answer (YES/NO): NO